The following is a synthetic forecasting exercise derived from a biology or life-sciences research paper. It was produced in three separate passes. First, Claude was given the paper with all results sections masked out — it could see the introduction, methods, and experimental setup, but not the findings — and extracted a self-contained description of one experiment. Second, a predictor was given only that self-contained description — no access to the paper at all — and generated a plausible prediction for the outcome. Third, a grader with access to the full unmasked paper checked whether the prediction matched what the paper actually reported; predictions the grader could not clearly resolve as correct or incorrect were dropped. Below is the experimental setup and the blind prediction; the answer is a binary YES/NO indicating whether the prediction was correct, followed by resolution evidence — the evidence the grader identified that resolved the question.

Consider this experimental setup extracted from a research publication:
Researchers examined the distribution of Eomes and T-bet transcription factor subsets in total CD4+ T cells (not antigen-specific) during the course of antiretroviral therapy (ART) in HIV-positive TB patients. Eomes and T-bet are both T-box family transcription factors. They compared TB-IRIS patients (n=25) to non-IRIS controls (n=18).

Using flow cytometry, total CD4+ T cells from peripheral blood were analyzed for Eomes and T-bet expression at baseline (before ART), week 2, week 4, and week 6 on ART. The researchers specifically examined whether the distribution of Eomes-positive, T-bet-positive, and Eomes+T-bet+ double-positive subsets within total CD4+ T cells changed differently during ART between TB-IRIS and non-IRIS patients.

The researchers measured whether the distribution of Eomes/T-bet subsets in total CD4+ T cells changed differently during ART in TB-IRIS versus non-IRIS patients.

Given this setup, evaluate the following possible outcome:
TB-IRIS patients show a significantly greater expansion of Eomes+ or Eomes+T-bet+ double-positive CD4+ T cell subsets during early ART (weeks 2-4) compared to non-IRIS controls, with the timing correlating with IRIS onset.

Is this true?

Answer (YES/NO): YES